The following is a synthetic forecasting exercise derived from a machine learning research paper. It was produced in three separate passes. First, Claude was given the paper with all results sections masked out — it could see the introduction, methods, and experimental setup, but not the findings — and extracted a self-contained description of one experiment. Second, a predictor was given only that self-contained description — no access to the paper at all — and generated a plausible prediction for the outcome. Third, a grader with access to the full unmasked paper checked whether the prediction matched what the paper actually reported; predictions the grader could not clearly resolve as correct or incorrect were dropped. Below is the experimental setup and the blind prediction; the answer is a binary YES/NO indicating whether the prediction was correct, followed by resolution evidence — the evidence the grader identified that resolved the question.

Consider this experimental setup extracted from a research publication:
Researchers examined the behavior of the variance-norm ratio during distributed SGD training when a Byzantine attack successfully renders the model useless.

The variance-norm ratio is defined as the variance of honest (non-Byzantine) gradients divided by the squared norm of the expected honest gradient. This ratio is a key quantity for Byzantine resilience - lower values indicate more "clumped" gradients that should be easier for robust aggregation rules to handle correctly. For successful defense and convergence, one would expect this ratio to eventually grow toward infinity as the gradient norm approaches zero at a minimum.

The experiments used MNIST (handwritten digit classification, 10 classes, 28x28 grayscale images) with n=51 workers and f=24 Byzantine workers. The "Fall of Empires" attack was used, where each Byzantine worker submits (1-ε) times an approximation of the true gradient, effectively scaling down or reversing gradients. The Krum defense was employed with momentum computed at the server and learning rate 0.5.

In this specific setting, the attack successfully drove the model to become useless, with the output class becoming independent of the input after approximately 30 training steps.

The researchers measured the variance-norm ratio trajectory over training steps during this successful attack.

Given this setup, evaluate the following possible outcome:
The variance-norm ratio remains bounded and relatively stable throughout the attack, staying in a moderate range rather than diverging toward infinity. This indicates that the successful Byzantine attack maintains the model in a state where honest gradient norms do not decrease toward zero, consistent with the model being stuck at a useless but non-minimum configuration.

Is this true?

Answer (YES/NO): NO